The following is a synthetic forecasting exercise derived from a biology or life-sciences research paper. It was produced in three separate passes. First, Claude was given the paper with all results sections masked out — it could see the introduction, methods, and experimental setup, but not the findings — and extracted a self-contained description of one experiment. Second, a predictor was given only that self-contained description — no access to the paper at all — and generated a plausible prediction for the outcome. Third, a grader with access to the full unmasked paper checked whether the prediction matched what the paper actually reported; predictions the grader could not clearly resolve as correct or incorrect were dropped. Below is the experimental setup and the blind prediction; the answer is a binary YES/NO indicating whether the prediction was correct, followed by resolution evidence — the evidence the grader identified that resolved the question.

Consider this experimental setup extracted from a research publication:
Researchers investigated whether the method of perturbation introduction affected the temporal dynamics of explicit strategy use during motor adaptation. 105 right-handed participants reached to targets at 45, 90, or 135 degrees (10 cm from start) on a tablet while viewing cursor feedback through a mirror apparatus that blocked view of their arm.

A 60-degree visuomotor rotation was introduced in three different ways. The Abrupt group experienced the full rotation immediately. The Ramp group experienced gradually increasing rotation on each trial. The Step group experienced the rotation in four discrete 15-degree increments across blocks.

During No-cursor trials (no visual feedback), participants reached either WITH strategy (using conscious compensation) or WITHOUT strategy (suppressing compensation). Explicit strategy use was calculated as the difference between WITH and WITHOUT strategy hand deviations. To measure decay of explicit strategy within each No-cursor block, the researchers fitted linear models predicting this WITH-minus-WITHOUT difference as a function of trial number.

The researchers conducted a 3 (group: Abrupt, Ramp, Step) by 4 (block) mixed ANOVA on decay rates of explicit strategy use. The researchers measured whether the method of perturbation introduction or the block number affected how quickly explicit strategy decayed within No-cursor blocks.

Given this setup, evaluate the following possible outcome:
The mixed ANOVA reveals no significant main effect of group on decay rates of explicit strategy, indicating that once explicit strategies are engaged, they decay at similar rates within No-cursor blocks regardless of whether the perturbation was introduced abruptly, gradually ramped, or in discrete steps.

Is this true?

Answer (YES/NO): YES